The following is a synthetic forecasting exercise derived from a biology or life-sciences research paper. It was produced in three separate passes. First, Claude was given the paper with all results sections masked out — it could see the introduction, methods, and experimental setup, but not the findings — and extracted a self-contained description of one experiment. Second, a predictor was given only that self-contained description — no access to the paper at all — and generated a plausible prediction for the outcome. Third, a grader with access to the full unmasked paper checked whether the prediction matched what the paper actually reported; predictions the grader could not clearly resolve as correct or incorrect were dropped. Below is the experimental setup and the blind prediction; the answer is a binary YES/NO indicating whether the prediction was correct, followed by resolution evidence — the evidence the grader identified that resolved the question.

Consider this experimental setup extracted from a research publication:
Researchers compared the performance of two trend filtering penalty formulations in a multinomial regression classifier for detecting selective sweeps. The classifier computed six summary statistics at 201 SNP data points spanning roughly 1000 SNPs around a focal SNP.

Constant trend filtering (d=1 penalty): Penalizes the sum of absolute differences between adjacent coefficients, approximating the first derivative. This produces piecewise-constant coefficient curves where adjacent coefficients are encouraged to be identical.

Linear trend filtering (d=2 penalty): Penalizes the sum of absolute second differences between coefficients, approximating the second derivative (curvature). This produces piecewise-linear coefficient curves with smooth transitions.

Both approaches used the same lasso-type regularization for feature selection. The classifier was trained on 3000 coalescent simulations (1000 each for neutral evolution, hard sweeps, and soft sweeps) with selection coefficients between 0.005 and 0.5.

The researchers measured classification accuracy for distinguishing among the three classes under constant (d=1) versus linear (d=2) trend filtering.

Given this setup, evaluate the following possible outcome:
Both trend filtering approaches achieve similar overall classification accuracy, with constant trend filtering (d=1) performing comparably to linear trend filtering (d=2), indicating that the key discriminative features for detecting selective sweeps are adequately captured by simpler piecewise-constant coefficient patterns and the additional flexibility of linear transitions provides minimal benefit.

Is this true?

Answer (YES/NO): YES